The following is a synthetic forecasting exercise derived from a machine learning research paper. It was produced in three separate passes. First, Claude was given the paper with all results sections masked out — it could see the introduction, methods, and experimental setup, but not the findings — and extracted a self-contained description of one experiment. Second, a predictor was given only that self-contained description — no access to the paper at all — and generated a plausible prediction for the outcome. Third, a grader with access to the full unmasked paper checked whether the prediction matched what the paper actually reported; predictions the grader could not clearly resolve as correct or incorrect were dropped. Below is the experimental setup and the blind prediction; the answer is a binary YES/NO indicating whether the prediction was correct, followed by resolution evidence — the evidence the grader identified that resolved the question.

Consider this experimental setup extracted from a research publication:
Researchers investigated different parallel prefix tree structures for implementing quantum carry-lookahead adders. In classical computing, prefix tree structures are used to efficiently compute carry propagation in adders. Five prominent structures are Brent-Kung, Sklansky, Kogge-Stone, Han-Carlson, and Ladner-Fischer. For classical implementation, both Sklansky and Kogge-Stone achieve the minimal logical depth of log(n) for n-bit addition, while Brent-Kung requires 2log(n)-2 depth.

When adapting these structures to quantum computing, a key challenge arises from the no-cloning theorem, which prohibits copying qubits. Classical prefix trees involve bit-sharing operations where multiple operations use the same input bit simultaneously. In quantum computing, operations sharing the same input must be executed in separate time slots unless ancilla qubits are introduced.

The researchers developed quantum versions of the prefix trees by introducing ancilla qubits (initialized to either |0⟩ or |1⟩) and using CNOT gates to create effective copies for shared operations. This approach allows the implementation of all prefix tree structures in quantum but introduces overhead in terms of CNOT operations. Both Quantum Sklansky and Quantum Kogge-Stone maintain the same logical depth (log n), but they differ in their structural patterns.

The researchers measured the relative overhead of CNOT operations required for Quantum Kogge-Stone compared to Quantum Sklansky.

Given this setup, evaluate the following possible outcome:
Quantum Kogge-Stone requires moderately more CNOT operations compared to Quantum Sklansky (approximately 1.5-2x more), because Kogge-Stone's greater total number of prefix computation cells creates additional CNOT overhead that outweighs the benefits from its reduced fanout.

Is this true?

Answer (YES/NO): NO